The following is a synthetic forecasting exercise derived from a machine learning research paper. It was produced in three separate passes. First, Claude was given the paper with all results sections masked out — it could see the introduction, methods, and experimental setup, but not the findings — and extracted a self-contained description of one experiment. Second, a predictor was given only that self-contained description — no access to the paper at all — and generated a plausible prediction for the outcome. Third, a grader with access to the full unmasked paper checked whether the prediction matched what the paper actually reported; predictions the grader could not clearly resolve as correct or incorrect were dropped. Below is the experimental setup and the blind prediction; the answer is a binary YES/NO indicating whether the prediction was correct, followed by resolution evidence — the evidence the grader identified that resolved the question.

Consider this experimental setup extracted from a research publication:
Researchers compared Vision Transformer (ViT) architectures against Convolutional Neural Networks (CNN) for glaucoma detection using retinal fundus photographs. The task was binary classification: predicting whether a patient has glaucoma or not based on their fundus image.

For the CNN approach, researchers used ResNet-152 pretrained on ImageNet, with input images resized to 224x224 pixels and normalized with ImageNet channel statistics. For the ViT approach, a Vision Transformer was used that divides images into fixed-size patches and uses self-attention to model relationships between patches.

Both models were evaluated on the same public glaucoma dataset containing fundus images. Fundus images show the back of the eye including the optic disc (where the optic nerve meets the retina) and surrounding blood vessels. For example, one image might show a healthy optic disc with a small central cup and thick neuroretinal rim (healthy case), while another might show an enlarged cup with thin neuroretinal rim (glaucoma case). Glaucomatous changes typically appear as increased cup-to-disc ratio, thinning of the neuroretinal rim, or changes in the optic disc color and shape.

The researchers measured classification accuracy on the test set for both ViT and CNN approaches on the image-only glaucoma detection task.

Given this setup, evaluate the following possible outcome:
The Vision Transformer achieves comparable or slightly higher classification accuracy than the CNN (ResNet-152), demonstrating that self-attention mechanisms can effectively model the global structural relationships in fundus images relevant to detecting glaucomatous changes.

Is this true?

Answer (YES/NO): YES